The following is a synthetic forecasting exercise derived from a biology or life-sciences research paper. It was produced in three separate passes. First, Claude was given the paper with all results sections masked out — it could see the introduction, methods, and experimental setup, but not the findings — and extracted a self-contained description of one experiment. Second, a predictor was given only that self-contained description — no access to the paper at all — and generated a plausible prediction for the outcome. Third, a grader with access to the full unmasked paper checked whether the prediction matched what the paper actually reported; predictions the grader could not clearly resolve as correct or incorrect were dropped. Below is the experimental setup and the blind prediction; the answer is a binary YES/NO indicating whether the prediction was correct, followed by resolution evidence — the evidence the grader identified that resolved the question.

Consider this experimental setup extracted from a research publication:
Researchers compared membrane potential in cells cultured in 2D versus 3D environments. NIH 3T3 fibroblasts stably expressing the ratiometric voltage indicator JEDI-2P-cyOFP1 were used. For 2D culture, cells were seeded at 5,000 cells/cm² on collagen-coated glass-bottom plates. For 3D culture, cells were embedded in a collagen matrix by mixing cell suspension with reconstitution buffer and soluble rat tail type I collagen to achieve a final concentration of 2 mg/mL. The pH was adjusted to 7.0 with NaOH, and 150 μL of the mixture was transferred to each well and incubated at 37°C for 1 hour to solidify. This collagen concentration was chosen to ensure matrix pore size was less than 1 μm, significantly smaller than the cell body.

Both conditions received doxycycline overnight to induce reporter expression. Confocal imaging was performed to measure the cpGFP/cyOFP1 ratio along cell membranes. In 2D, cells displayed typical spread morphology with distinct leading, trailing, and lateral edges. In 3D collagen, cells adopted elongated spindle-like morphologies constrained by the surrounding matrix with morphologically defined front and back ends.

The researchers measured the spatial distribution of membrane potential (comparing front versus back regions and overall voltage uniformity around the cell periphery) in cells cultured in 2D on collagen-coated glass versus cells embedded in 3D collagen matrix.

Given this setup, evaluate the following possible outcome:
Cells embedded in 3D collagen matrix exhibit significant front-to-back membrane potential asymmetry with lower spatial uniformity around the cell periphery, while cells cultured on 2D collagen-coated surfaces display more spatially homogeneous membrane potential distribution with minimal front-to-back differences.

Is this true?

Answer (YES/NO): NO